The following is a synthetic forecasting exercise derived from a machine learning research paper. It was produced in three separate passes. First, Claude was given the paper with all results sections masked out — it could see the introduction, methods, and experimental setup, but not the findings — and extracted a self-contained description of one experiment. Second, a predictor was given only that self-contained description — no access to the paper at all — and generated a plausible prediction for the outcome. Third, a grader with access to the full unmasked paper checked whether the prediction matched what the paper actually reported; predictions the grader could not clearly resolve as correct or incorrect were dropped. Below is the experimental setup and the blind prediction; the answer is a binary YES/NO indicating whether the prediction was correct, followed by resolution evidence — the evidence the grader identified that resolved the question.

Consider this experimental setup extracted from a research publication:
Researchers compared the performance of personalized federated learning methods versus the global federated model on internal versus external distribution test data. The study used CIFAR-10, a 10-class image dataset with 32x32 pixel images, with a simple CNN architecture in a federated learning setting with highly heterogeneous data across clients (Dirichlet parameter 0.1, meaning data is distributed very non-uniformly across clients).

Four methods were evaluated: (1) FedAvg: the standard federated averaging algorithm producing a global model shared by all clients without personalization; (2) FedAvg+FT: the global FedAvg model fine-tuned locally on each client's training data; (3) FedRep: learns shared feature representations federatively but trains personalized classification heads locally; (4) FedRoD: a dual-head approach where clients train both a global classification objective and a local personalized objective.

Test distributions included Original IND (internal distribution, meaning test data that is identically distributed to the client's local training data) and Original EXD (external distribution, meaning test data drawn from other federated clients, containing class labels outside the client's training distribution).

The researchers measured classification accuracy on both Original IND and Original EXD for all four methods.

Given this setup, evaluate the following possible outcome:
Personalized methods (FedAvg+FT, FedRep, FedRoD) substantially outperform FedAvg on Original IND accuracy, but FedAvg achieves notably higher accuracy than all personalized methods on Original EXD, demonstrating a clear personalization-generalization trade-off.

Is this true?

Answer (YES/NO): YES